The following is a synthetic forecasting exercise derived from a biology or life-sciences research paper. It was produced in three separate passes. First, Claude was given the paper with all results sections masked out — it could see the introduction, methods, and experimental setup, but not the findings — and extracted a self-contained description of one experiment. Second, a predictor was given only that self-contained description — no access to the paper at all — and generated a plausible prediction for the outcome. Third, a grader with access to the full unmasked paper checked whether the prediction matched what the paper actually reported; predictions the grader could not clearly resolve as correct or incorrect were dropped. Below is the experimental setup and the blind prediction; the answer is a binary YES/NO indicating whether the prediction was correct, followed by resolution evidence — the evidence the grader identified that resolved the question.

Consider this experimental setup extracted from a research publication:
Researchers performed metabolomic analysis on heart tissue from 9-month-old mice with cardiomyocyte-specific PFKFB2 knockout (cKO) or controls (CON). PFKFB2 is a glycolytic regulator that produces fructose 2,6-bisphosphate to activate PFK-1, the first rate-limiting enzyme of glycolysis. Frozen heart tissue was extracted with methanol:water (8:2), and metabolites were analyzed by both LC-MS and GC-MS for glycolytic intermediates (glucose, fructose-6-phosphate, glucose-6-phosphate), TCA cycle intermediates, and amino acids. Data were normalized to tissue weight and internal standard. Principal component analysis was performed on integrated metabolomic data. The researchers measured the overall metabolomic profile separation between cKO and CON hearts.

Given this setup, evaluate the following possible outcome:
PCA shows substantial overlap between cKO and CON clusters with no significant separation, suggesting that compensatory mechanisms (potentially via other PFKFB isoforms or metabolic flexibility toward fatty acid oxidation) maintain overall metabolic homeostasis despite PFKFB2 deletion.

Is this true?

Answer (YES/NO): NO